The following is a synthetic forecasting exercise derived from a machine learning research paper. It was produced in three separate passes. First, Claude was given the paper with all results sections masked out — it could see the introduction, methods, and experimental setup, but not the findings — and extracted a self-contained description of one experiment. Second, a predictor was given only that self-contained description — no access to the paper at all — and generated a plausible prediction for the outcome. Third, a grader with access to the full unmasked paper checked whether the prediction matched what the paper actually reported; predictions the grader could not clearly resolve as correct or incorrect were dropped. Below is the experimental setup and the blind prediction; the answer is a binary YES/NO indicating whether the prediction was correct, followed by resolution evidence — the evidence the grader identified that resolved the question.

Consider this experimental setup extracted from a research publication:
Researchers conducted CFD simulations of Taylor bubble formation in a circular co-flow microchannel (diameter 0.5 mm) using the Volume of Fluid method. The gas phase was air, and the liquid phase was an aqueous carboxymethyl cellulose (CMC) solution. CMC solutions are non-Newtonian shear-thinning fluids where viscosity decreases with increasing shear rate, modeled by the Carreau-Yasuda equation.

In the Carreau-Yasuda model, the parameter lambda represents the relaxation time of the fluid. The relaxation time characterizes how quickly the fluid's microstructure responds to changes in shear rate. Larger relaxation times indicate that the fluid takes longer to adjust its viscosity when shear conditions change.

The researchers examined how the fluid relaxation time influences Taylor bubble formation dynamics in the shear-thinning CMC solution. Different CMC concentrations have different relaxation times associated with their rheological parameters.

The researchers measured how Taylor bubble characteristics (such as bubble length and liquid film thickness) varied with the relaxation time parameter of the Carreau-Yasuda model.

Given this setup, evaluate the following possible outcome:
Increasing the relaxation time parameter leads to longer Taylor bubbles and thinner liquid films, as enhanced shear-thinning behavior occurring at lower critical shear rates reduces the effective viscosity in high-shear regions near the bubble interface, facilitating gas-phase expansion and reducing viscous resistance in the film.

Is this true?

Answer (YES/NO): NO